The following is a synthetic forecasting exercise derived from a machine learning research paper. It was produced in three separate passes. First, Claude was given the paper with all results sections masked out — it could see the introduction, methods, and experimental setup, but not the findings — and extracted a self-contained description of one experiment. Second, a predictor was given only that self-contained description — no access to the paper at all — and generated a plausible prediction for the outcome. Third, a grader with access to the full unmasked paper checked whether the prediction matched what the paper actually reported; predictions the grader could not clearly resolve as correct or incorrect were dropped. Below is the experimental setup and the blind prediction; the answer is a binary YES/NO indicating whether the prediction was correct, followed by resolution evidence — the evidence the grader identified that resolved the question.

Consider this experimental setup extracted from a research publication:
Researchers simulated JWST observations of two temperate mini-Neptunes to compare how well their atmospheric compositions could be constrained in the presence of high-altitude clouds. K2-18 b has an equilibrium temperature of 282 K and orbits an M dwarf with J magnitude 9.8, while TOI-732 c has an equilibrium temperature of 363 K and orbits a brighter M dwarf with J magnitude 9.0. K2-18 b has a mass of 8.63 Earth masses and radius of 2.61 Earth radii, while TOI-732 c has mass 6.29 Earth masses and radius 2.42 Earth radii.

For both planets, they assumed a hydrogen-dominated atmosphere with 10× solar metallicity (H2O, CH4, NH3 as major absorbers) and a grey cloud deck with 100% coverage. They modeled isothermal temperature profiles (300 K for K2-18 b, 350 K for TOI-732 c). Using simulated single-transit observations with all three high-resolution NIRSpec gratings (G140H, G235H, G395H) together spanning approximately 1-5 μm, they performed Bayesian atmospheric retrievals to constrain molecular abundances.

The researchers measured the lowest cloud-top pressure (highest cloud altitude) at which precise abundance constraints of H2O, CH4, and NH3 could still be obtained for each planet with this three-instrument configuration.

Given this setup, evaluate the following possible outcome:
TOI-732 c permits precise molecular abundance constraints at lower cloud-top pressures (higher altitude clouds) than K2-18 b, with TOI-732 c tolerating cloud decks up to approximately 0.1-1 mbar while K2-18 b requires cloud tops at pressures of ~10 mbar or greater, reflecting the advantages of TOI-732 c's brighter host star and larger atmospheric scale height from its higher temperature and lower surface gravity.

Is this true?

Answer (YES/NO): NO